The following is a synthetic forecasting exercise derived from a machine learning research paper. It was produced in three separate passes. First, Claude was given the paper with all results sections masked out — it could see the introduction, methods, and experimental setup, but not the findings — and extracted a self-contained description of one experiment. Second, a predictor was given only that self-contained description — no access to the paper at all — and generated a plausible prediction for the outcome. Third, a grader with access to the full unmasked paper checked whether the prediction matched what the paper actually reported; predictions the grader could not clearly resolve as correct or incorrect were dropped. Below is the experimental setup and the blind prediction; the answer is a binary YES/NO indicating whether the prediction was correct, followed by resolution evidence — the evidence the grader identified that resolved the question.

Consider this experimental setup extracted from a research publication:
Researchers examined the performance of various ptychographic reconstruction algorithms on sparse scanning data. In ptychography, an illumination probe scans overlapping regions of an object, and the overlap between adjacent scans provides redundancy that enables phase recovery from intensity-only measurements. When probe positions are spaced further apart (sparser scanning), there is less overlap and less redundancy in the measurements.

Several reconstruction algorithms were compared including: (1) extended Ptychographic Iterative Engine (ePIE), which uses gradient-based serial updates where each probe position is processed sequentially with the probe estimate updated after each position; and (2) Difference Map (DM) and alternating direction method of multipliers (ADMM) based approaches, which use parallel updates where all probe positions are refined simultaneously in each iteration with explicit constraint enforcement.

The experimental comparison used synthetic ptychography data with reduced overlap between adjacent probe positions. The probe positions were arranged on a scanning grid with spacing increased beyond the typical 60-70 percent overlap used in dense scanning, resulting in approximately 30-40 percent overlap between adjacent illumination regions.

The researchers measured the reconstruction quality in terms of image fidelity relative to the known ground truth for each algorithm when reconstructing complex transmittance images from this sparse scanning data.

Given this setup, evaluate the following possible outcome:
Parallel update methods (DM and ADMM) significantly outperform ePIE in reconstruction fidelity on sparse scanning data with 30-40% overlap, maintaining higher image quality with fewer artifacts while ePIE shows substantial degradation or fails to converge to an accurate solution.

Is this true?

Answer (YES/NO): YES